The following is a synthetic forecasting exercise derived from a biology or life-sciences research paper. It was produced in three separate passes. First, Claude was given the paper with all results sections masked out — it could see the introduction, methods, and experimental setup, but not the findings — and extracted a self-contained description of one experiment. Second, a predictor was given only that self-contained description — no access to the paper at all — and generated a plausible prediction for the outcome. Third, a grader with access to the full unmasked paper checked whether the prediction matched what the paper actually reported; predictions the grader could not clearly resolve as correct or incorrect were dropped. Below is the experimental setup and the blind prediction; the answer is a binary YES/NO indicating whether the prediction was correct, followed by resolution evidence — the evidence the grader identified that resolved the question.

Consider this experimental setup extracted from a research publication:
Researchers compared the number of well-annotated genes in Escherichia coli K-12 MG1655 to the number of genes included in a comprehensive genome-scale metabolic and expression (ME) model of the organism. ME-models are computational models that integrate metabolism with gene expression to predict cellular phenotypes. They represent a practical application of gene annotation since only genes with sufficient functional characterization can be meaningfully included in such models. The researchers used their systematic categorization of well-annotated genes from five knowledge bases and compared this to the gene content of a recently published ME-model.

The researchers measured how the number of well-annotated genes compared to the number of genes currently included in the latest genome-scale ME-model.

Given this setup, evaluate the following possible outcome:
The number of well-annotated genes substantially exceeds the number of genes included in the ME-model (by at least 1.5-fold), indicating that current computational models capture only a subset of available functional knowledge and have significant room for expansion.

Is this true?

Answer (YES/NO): YES